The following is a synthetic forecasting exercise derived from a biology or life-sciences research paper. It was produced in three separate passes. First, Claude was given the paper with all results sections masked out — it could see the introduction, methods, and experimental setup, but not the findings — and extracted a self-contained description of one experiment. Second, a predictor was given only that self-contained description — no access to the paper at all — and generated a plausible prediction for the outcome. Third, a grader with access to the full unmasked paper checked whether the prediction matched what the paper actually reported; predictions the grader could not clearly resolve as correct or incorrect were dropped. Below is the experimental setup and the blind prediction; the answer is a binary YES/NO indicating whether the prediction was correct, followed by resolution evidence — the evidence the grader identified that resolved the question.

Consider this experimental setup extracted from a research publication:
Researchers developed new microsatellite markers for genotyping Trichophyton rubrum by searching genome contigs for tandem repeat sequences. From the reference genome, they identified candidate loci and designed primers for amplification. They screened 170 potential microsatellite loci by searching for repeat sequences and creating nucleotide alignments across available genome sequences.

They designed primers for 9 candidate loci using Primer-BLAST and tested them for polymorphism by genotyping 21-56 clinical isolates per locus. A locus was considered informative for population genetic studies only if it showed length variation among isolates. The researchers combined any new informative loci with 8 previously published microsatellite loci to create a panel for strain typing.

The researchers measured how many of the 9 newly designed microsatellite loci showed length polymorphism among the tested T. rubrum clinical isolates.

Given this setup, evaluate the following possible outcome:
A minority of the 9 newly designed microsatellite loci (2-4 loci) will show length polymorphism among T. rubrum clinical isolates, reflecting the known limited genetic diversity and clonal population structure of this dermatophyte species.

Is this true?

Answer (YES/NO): YES